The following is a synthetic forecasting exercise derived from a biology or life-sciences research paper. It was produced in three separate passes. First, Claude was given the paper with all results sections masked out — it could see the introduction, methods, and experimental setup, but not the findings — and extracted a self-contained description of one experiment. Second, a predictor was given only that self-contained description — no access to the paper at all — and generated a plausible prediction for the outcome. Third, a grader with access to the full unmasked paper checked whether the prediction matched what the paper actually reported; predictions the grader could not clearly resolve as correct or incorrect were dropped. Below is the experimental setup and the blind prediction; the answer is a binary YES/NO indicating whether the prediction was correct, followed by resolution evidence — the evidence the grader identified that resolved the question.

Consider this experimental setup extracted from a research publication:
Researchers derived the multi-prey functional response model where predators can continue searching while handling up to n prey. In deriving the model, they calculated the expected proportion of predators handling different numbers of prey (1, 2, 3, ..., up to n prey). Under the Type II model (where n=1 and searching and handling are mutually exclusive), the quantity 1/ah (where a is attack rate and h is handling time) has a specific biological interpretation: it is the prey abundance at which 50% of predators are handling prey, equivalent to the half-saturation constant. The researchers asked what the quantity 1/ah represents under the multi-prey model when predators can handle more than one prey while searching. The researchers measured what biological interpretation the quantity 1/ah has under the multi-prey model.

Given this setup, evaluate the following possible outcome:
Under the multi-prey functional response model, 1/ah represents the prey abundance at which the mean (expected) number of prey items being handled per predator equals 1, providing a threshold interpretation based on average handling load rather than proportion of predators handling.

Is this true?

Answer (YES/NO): NO